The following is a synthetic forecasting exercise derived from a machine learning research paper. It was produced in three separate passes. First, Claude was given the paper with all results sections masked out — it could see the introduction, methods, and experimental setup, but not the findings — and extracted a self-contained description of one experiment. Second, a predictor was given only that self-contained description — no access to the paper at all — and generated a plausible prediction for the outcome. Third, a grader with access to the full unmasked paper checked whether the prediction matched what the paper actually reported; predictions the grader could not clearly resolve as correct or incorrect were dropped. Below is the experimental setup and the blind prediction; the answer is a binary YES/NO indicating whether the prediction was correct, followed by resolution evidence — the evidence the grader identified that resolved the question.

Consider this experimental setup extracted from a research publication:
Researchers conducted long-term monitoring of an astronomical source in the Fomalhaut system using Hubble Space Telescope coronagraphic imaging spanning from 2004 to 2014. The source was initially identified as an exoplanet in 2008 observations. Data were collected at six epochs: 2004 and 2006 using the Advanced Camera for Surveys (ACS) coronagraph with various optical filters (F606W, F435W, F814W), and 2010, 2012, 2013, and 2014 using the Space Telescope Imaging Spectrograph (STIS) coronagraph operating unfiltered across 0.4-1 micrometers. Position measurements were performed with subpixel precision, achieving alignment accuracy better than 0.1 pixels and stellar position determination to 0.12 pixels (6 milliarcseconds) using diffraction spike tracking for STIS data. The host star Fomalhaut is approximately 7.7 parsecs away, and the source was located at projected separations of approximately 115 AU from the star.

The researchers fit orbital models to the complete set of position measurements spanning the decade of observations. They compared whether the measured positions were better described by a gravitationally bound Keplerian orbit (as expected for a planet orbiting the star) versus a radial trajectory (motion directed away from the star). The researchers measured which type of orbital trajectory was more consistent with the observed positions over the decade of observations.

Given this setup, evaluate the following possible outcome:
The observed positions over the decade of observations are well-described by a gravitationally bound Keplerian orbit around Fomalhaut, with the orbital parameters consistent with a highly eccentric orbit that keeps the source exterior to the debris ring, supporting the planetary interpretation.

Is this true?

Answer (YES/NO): NO